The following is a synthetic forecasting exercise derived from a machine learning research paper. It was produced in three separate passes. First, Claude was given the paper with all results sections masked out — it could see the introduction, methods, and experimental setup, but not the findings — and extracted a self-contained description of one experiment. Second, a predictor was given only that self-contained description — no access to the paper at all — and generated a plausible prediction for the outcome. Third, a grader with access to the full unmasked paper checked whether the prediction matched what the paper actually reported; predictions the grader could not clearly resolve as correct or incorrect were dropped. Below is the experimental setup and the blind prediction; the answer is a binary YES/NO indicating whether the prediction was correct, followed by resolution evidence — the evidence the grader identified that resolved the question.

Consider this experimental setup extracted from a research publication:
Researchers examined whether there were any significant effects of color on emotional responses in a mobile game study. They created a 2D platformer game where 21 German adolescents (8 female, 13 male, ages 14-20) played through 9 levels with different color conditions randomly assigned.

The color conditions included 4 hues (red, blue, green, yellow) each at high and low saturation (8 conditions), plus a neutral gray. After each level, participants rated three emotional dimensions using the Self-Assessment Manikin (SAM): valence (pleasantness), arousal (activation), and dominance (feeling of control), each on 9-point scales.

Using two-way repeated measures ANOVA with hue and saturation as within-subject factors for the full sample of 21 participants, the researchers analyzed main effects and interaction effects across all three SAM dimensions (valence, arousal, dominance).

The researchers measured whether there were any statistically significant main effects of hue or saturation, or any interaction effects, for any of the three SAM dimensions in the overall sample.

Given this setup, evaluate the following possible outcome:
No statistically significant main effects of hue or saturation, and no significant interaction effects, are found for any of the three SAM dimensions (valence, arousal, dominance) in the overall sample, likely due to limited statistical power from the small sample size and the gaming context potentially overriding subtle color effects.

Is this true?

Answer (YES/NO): YES